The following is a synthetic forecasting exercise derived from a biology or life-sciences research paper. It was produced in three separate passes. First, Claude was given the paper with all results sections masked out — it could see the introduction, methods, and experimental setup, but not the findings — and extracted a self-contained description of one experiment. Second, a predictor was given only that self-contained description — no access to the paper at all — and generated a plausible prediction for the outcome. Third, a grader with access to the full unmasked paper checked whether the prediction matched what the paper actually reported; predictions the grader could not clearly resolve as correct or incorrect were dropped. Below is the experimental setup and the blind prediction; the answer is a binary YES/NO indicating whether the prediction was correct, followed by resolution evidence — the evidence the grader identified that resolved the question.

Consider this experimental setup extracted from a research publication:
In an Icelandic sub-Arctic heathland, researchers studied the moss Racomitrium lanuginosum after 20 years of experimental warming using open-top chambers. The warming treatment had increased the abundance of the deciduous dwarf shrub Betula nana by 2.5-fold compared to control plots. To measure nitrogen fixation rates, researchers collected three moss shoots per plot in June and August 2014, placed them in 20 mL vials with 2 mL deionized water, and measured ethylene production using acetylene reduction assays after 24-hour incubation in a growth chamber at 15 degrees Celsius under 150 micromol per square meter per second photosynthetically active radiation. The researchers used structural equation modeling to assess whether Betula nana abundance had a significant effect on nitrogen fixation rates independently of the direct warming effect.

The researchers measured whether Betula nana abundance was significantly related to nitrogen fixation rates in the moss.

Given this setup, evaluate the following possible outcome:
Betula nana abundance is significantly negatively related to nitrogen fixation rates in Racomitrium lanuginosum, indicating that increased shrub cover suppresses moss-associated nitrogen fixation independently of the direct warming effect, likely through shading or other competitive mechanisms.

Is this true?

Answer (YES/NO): YES